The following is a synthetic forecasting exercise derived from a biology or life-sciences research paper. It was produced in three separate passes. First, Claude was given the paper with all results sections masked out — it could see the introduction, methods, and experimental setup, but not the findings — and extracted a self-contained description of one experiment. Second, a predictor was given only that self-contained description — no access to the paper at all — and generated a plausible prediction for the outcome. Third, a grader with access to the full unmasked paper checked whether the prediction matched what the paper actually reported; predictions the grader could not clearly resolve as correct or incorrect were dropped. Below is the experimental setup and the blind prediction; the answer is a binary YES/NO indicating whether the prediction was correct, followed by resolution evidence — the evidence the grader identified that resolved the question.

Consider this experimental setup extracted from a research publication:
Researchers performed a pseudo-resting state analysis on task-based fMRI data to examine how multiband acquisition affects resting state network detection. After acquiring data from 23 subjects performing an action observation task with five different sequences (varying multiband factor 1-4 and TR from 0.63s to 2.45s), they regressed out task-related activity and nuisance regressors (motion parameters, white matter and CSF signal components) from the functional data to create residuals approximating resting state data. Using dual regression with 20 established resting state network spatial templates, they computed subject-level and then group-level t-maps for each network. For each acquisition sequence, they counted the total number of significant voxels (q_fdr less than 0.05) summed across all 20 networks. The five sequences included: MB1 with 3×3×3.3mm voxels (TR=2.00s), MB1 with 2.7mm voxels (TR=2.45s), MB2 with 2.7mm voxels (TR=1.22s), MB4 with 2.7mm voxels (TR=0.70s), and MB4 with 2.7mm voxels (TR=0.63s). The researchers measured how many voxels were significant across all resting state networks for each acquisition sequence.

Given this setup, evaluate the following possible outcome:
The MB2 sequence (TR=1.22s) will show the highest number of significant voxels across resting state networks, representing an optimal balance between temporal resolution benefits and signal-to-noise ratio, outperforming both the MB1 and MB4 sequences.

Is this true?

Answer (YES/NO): NO